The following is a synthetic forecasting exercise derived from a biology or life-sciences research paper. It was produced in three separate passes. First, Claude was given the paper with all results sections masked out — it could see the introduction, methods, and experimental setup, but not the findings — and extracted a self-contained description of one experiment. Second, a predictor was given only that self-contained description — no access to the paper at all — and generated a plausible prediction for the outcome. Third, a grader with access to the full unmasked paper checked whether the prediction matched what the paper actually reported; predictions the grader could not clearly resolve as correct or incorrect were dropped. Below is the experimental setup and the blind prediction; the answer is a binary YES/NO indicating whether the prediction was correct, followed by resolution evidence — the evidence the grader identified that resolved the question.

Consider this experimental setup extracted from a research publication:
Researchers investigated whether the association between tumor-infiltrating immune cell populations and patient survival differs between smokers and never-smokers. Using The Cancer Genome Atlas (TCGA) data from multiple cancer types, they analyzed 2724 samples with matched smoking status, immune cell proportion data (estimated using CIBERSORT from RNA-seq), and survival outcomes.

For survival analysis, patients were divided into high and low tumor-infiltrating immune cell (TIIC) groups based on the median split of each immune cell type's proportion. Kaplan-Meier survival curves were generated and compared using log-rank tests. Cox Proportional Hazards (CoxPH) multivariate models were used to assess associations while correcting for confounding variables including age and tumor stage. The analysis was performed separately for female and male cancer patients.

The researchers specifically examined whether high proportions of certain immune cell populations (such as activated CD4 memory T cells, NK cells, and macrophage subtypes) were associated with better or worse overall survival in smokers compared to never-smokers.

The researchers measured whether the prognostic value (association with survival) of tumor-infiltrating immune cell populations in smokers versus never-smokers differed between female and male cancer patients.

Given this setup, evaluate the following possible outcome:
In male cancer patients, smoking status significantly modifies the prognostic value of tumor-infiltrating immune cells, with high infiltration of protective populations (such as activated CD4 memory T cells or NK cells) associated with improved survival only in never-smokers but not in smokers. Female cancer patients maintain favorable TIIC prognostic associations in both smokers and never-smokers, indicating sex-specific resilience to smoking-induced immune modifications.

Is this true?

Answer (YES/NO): NO